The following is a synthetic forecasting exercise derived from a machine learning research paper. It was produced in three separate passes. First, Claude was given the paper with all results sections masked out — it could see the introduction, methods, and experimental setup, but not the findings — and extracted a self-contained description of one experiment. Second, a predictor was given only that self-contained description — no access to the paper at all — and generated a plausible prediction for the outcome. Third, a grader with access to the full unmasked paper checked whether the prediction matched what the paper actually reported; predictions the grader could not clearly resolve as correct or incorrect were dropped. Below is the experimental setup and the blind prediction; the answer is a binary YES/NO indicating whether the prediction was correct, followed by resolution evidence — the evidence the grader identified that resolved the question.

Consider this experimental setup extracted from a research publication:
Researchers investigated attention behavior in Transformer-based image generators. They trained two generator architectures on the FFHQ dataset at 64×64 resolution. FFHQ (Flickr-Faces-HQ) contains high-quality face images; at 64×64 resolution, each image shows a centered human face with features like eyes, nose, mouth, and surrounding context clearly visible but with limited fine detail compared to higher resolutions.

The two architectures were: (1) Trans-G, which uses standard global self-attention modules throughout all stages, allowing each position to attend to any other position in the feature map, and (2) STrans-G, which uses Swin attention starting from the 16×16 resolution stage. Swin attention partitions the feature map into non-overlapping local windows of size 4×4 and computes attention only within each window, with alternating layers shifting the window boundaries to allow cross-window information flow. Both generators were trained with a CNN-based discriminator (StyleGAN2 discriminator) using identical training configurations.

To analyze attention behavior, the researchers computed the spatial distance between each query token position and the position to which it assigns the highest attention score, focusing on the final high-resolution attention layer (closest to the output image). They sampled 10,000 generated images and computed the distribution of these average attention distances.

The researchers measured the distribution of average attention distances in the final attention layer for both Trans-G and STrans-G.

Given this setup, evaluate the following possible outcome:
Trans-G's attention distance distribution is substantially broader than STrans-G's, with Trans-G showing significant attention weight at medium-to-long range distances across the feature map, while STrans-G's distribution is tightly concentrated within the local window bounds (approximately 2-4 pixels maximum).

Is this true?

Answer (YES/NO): YES